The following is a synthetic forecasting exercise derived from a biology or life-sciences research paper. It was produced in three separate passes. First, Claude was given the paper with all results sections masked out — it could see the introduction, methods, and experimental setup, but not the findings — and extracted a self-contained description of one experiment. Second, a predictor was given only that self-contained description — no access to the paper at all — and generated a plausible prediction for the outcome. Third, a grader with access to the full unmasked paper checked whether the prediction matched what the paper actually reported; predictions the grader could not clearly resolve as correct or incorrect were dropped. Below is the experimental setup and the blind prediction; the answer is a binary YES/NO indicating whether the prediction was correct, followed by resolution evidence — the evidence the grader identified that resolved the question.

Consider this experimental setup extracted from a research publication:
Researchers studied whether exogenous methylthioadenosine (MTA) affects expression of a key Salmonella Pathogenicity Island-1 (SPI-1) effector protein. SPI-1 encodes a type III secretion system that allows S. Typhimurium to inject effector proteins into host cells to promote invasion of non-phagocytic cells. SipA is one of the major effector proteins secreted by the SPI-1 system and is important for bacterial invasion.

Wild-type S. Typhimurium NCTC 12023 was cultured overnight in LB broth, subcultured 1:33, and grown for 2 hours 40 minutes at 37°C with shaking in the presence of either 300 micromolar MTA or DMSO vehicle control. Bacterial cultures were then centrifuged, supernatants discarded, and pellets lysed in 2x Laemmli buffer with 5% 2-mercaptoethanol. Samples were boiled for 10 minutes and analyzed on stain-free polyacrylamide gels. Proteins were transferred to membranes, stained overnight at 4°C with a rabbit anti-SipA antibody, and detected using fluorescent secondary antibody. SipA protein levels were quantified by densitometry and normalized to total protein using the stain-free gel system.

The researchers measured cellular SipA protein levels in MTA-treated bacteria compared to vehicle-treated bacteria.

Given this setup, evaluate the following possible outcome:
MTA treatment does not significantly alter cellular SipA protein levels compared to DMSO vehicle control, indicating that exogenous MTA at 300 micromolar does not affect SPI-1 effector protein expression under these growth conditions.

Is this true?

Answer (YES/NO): NO